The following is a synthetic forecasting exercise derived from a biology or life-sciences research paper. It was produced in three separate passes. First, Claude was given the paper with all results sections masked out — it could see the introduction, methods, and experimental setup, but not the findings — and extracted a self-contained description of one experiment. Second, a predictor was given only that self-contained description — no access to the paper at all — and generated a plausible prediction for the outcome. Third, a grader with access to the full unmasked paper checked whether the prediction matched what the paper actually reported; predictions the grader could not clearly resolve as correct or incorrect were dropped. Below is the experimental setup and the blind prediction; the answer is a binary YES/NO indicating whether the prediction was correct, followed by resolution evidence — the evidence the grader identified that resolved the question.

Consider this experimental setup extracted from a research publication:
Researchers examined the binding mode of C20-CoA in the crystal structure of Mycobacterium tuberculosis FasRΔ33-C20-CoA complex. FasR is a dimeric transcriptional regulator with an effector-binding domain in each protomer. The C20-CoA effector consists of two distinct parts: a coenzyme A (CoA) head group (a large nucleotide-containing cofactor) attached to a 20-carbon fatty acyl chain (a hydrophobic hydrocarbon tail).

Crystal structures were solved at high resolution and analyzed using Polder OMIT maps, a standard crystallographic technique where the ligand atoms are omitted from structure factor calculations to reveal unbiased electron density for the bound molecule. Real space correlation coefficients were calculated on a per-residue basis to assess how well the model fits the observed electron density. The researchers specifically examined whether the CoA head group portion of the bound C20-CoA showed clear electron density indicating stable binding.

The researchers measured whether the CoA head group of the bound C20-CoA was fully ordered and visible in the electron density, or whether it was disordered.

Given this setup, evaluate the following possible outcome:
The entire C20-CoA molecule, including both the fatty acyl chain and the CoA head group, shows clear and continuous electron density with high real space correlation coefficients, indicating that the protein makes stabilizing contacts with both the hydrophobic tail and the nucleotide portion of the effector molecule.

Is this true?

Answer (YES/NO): NO